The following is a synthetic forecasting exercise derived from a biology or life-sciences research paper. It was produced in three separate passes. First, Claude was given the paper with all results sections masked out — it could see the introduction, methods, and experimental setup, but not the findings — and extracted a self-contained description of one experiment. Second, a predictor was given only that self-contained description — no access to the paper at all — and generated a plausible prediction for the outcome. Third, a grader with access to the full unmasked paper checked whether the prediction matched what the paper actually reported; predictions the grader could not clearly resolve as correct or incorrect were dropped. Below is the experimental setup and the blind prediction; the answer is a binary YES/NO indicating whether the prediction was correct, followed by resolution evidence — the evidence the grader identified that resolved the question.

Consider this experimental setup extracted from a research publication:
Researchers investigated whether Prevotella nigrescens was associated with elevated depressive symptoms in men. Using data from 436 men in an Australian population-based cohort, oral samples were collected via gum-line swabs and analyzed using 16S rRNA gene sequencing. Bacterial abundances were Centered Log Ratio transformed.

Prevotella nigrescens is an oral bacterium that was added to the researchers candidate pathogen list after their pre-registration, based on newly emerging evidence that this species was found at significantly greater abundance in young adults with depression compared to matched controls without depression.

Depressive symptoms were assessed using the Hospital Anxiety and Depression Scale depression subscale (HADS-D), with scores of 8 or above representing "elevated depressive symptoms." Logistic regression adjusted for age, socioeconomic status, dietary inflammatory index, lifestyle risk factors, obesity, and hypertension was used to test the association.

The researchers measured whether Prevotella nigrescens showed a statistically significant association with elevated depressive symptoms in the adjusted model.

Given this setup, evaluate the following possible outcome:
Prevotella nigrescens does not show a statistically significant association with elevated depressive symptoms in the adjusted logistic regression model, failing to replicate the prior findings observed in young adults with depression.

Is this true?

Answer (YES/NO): NO